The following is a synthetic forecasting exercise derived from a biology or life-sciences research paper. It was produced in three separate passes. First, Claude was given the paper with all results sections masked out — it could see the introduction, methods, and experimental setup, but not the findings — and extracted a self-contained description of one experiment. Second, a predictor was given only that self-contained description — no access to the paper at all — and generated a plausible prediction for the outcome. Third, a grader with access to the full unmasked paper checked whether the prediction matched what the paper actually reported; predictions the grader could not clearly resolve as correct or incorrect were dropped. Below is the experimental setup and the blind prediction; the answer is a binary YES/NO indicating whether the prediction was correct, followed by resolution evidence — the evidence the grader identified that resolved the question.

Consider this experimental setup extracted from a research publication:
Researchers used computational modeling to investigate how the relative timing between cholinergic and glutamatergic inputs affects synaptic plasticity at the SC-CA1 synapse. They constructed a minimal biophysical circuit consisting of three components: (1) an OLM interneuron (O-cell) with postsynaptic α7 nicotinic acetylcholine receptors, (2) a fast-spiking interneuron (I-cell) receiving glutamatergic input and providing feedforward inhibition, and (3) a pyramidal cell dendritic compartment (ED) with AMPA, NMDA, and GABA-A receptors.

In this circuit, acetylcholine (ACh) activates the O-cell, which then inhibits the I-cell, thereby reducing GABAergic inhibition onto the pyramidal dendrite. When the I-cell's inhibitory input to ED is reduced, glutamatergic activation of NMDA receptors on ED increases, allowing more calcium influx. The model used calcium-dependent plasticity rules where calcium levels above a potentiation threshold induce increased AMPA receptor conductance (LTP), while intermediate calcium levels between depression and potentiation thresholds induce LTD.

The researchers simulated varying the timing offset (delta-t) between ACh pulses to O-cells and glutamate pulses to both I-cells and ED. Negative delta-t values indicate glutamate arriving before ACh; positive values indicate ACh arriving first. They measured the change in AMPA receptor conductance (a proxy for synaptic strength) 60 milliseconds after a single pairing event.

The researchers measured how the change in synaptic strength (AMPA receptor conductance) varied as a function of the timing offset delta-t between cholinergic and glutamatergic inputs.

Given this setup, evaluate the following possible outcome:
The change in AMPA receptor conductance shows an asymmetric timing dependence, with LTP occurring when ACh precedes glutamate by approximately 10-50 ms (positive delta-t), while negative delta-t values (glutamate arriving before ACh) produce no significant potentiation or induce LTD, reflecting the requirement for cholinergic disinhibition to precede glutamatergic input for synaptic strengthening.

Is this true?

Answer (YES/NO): NO